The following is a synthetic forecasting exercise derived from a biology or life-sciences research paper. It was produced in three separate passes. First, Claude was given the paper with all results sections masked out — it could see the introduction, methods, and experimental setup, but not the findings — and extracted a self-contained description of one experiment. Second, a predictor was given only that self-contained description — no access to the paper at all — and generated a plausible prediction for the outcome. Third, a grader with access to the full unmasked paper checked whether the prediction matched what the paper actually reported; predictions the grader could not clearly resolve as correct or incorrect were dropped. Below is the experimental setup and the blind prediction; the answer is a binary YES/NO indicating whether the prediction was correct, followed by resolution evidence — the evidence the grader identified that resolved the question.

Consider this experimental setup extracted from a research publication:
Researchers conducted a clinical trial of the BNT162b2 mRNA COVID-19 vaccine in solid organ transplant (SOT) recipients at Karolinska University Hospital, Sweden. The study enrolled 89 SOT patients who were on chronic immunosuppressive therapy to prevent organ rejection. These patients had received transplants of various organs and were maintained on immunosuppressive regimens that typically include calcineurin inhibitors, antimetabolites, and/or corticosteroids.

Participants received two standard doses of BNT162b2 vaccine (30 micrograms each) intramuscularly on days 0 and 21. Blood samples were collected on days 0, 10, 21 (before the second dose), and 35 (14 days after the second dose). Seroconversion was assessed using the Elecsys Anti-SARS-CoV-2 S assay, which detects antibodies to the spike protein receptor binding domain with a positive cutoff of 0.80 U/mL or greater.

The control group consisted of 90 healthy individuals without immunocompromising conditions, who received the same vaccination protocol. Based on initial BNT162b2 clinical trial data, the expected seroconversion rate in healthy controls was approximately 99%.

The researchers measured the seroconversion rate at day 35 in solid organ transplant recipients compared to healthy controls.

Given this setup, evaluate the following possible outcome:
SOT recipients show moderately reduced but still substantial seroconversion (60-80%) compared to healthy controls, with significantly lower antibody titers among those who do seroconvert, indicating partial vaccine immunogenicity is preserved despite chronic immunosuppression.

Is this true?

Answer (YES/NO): NO